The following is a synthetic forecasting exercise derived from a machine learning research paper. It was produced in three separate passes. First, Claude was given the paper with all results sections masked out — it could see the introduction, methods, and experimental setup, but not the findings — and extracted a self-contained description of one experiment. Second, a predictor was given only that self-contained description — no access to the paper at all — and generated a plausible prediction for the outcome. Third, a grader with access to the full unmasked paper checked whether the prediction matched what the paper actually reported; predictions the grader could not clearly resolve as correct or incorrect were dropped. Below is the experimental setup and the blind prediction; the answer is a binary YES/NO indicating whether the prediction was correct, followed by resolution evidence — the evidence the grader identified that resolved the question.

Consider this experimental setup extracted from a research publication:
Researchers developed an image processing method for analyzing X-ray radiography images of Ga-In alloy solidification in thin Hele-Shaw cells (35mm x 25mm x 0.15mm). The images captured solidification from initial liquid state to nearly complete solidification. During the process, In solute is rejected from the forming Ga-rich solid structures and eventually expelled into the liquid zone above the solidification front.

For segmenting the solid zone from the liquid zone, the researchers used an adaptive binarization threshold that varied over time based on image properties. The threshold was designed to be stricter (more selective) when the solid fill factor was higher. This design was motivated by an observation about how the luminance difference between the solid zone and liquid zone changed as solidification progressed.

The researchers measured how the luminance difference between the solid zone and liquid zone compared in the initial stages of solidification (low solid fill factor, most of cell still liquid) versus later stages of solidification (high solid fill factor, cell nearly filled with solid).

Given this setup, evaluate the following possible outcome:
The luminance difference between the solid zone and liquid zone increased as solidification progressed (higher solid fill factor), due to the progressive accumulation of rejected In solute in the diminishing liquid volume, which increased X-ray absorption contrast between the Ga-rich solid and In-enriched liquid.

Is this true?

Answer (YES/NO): YES